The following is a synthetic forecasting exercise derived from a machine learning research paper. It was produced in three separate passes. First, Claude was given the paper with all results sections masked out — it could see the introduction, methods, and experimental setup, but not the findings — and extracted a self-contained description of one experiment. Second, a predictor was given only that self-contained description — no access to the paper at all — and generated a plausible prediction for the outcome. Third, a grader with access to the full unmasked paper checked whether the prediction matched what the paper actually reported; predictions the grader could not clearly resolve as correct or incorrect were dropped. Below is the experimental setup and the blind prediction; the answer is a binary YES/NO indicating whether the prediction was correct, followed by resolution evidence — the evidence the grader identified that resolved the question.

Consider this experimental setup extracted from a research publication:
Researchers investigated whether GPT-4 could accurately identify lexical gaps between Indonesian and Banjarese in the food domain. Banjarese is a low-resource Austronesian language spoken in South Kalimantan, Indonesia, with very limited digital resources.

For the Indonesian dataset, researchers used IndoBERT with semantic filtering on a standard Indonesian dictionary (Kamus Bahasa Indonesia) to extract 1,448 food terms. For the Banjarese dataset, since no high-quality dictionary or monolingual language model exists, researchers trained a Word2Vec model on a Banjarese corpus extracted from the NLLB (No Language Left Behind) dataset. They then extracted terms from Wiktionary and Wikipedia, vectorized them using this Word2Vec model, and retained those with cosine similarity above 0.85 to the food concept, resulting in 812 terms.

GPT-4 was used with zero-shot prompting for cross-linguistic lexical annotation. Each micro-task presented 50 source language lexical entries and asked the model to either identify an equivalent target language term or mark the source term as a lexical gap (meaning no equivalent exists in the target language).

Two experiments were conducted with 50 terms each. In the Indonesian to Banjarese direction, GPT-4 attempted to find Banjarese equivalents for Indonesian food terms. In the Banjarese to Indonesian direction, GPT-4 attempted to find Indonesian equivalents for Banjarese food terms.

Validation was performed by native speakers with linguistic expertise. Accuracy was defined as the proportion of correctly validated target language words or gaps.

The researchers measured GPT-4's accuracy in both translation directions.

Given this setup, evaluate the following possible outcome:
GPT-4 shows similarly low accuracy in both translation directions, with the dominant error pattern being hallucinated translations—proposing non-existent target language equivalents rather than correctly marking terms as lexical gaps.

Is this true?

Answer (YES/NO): NO